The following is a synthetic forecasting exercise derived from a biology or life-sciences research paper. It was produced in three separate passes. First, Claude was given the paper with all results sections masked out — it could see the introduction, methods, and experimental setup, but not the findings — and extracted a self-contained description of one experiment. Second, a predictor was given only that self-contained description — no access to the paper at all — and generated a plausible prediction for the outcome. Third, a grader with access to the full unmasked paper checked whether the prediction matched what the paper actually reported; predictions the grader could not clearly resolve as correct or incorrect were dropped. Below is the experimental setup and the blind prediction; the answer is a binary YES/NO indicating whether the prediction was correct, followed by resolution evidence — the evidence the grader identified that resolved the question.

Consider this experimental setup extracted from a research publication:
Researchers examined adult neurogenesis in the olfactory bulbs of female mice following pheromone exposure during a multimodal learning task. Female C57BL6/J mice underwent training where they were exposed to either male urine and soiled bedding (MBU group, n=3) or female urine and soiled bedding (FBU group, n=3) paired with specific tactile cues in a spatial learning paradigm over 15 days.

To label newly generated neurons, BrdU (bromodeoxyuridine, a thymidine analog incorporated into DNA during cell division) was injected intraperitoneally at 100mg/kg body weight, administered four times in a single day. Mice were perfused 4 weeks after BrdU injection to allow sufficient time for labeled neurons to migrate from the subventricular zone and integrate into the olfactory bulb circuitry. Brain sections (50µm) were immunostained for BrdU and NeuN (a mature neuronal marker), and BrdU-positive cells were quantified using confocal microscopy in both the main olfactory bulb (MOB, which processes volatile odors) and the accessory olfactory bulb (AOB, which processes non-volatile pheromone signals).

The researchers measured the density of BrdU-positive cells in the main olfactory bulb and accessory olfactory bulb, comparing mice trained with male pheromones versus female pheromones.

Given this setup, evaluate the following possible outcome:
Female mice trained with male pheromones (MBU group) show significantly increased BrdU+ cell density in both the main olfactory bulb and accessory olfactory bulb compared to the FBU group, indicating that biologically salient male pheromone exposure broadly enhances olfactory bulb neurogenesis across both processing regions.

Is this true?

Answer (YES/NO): NO